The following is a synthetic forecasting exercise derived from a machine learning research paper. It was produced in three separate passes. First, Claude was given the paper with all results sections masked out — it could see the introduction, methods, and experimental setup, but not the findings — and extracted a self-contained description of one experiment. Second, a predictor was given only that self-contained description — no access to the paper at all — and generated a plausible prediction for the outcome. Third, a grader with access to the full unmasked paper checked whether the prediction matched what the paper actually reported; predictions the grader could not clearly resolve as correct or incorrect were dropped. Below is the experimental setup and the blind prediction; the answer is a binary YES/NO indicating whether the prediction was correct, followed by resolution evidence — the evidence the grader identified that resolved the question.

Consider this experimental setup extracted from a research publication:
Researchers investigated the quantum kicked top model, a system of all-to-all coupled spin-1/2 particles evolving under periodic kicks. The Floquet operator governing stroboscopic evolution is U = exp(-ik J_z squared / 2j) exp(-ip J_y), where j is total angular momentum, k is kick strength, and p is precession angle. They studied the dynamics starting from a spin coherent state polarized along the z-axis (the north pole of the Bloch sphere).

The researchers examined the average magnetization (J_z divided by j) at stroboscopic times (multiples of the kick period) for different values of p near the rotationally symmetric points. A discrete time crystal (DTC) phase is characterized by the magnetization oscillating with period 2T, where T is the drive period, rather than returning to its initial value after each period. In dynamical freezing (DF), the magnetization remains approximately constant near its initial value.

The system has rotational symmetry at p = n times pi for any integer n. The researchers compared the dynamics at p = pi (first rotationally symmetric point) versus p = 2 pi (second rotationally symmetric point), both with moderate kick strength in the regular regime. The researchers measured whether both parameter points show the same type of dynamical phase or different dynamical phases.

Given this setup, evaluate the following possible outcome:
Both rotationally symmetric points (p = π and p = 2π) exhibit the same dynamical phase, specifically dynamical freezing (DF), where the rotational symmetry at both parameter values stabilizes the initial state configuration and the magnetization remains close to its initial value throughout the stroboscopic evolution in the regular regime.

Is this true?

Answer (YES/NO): NO